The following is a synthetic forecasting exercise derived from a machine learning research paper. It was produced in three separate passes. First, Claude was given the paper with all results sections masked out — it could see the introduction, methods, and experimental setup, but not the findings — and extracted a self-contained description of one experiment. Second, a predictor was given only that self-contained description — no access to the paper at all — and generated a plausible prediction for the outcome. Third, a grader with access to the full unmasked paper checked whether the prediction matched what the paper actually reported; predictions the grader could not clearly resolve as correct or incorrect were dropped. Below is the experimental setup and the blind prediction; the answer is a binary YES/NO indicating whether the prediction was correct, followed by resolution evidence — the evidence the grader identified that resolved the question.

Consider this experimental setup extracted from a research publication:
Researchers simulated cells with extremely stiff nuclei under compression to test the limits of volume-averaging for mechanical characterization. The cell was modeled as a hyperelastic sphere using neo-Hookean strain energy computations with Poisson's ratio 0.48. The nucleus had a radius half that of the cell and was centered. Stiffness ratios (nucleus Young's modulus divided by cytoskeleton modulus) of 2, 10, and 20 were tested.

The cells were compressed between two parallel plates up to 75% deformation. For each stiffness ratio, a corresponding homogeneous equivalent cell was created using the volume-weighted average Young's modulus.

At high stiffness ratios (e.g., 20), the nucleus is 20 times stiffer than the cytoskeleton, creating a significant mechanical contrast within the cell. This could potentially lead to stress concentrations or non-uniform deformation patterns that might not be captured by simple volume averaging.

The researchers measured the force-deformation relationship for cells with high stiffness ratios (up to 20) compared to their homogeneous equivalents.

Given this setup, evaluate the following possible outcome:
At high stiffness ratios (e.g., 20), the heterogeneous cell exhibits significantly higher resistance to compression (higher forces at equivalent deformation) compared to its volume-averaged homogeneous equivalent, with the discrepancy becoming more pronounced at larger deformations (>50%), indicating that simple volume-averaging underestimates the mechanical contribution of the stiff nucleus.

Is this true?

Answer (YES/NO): NO